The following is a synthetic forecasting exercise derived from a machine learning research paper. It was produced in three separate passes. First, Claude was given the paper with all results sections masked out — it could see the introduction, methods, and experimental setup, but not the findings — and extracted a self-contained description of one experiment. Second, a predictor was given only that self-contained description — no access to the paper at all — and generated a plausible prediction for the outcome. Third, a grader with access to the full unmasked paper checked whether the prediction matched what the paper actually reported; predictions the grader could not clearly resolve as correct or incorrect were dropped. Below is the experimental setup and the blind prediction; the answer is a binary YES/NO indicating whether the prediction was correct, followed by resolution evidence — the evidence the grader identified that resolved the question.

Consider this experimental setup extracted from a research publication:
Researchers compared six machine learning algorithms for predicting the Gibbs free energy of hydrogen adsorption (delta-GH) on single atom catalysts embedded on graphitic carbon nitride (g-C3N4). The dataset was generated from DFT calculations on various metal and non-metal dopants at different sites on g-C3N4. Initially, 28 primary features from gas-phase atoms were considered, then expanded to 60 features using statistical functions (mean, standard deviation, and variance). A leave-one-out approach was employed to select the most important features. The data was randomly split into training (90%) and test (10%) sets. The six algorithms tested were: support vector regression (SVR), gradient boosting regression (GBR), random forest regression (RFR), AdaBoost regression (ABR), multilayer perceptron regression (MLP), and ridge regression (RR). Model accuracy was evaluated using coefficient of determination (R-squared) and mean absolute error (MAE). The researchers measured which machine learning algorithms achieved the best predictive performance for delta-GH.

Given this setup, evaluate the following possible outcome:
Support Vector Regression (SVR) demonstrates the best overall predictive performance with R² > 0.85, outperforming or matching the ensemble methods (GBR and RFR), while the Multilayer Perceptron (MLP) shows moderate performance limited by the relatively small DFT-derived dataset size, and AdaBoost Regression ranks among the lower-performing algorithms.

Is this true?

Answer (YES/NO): NO